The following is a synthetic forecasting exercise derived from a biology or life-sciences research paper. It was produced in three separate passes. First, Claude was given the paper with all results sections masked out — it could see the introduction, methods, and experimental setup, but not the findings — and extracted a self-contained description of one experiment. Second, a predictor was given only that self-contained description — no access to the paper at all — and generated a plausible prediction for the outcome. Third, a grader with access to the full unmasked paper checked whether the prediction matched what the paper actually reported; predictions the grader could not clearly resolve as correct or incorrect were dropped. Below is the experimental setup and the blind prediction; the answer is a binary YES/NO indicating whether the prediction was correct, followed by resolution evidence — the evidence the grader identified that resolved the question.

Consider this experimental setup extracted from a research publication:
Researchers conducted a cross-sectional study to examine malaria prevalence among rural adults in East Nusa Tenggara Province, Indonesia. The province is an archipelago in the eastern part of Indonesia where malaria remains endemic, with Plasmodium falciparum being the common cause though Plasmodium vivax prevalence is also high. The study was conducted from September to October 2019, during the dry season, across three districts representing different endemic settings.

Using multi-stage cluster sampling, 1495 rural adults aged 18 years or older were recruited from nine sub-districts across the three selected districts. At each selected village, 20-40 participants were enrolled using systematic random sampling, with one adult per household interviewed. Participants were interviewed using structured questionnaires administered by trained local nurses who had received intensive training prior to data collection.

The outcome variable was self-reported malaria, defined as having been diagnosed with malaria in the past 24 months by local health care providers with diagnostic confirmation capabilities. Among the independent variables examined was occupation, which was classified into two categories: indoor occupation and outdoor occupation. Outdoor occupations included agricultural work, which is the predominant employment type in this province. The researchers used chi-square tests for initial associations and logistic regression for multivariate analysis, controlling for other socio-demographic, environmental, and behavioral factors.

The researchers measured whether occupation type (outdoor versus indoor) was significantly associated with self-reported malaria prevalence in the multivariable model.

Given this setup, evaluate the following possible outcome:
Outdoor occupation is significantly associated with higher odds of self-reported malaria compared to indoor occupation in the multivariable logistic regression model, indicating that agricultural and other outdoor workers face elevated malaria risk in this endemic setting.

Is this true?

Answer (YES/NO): YES